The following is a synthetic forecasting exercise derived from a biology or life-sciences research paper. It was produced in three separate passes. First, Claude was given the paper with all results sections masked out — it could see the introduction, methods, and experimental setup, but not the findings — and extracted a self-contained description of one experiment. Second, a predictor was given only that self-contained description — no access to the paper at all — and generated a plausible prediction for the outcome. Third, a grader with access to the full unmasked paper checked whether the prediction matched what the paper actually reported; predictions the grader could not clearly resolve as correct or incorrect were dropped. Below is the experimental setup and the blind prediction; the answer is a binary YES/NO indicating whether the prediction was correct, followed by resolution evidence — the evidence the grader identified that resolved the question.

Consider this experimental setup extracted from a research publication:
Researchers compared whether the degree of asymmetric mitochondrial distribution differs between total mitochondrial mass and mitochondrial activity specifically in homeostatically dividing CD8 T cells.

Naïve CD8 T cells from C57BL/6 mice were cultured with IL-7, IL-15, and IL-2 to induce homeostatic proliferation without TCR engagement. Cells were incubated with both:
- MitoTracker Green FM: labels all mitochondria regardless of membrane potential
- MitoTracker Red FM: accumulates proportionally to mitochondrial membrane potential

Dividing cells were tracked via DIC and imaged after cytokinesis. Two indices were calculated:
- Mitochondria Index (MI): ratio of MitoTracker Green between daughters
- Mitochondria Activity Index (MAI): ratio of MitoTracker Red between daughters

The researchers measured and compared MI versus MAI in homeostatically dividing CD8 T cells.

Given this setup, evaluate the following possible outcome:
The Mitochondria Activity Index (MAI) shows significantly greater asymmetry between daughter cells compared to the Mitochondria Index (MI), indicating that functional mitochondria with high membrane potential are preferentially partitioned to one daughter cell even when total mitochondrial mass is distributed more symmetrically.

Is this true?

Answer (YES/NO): NO